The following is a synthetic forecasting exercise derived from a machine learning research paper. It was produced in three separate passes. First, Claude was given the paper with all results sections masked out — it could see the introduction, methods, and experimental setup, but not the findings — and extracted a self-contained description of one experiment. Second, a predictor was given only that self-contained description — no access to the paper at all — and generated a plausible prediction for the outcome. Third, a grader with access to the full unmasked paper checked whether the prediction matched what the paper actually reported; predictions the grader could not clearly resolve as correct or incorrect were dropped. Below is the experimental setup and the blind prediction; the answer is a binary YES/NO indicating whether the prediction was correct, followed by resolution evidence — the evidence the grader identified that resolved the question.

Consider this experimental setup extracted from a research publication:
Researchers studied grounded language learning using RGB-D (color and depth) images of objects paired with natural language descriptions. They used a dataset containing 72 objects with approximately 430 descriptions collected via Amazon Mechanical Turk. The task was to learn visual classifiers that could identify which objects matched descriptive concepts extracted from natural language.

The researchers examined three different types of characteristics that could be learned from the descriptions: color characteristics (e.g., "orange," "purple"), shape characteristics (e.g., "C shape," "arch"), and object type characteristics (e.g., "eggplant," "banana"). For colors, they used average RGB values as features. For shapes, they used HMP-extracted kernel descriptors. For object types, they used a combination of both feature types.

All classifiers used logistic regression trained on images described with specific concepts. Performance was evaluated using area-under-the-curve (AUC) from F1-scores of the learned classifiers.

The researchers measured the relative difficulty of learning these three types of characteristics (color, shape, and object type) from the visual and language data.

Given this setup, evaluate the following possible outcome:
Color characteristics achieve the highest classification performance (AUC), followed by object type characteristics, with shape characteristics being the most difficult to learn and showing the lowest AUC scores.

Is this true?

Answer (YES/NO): YES